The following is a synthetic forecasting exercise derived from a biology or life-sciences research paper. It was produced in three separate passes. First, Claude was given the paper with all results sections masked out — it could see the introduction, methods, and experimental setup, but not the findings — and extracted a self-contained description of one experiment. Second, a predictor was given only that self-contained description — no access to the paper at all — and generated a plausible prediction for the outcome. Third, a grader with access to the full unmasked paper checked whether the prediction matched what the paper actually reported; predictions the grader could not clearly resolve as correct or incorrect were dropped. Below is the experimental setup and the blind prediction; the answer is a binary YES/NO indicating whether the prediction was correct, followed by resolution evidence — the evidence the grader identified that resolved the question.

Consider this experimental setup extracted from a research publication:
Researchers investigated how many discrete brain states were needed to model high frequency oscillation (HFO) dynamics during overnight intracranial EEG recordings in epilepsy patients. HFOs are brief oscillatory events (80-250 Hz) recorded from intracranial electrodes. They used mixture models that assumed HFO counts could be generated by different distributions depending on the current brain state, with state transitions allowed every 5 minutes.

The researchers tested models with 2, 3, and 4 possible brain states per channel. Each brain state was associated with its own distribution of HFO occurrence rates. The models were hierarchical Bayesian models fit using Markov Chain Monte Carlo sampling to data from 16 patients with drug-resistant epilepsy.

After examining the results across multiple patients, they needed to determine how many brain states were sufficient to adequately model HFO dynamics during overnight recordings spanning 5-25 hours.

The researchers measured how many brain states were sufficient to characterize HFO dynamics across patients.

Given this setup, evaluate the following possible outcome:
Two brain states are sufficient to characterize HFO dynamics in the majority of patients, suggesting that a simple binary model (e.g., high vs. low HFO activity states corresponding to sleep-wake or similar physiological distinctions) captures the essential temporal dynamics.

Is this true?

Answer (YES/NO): NO